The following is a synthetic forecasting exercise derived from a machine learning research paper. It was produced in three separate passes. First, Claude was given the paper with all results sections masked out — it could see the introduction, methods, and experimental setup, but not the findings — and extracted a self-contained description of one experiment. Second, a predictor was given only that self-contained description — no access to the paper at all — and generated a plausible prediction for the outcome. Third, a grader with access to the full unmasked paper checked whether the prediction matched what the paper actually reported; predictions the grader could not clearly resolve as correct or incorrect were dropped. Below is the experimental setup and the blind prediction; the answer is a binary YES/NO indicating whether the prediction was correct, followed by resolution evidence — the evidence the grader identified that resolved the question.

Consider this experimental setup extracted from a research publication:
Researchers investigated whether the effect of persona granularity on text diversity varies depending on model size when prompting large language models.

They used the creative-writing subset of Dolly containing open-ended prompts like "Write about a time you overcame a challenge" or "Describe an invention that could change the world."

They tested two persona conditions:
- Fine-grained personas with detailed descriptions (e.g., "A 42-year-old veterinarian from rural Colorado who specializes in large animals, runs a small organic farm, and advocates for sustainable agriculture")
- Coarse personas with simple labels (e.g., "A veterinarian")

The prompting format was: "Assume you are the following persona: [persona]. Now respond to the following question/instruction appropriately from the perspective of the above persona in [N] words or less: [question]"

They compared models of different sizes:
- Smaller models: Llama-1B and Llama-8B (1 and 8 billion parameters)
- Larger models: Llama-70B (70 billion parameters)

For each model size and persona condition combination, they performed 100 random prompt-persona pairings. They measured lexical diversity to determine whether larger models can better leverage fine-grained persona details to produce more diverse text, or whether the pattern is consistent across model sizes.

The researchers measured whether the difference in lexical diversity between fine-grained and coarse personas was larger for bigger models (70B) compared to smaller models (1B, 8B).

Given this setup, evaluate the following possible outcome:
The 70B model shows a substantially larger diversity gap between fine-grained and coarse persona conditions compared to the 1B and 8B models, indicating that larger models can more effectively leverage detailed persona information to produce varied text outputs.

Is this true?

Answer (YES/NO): NO